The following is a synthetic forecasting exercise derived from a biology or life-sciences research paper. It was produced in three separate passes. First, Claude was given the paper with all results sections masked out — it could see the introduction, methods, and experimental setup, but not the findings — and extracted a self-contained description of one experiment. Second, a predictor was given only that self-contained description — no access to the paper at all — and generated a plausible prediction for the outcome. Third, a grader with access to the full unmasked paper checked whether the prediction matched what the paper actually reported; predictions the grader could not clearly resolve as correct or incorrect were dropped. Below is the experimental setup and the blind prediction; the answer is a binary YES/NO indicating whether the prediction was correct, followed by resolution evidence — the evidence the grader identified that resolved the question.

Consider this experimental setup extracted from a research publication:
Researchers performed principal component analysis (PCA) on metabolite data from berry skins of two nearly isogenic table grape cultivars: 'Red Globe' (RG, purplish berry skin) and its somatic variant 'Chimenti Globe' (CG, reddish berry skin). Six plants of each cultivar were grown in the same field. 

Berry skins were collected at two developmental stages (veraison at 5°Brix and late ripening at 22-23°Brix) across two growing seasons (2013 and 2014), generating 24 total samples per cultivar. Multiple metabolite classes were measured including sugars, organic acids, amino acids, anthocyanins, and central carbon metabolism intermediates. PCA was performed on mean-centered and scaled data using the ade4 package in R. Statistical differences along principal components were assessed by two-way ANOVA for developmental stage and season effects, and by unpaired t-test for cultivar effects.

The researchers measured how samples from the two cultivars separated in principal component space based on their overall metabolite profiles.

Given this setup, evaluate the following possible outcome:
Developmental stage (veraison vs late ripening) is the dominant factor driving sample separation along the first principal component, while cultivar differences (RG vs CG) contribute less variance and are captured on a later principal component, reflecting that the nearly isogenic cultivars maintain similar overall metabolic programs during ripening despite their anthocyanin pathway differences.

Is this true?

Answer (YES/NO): YES